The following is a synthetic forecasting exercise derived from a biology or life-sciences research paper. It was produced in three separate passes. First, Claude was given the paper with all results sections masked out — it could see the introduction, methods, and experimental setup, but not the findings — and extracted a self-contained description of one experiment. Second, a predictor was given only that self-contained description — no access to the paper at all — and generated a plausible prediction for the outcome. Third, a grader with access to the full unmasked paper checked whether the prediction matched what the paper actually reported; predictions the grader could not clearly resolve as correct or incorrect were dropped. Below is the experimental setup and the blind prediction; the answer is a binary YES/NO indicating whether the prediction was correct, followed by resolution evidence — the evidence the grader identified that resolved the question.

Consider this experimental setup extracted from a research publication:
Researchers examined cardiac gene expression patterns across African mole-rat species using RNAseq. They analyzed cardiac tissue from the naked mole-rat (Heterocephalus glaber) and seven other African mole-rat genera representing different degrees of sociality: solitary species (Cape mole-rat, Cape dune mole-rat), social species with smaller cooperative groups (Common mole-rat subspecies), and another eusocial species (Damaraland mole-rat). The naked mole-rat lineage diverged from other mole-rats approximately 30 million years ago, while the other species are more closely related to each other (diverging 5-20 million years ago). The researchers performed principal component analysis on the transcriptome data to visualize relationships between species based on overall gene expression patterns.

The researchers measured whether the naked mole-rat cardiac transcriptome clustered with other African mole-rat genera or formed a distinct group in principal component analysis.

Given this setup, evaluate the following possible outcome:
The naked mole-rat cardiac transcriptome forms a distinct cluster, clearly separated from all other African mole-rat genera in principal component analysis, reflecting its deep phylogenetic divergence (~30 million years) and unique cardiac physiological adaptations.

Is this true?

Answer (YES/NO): YES